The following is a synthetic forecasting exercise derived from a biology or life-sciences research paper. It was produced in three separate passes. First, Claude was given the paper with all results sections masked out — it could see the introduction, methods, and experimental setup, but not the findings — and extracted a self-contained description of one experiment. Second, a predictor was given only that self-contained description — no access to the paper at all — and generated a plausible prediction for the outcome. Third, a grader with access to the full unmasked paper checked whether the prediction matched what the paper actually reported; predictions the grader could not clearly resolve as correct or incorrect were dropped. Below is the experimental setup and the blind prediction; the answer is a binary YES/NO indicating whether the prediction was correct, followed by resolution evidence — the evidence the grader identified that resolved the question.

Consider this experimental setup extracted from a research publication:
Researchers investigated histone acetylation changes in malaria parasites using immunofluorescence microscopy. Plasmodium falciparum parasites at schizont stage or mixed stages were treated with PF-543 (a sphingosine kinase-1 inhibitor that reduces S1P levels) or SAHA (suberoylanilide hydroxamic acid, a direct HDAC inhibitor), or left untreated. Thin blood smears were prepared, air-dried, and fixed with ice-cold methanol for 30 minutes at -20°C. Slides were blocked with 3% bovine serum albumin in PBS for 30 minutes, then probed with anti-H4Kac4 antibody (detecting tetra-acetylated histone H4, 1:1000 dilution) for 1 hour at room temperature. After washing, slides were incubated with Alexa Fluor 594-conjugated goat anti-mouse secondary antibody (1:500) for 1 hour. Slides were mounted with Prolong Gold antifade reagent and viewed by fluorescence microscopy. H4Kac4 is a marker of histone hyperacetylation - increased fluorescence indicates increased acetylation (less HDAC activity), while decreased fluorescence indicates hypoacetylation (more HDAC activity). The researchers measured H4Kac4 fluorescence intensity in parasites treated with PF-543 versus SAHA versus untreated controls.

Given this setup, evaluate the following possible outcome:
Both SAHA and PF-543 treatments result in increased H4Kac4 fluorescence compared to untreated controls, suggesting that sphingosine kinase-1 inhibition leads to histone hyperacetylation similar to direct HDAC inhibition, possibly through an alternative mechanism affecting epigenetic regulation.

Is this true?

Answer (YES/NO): NO